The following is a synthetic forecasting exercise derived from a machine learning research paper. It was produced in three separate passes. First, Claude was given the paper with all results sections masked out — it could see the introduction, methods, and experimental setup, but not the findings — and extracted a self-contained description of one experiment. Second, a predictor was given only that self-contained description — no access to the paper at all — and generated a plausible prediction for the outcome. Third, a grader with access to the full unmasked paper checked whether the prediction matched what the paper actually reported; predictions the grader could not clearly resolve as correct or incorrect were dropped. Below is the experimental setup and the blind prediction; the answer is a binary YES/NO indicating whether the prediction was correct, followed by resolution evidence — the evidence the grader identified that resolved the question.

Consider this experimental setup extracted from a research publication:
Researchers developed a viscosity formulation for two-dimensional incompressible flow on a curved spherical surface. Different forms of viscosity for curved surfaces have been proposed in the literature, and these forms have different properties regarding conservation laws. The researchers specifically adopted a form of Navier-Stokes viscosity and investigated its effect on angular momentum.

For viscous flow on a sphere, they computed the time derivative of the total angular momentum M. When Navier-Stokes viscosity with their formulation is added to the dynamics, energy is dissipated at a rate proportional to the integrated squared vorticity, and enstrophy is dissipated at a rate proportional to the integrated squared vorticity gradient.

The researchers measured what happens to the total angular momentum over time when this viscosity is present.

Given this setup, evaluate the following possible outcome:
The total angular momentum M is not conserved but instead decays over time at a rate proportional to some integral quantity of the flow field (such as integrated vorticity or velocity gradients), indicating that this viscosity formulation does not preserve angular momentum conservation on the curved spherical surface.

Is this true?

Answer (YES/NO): NO